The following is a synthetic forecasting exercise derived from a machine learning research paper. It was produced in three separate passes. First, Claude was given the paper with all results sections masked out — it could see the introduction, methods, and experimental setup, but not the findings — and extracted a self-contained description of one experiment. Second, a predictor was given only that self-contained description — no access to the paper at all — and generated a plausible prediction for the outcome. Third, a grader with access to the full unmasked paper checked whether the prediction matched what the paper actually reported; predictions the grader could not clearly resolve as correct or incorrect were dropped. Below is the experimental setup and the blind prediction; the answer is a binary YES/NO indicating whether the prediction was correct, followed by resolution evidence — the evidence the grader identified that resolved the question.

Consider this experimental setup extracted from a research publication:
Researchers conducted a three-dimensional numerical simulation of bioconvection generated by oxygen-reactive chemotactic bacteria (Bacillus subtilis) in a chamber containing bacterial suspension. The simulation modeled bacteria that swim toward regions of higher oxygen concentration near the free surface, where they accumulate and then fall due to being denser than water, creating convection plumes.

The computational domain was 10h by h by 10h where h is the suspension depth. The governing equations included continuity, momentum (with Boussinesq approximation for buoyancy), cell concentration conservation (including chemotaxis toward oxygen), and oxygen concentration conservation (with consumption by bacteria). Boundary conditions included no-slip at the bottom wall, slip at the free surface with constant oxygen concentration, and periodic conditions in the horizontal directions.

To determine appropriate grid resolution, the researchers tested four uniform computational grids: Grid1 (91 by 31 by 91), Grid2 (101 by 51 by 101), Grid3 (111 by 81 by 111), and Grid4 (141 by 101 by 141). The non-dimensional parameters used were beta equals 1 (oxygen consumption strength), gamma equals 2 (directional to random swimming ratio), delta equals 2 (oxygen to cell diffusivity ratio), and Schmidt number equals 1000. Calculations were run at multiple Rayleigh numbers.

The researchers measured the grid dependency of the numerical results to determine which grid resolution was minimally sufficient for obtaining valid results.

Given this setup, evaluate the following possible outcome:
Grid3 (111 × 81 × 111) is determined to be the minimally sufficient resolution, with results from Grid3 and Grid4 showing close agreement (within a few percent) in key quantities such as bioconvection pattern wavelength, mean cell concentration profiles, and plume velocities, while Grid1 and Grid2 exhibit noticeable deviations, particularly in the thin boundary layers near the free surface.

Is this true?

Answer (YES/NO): NO